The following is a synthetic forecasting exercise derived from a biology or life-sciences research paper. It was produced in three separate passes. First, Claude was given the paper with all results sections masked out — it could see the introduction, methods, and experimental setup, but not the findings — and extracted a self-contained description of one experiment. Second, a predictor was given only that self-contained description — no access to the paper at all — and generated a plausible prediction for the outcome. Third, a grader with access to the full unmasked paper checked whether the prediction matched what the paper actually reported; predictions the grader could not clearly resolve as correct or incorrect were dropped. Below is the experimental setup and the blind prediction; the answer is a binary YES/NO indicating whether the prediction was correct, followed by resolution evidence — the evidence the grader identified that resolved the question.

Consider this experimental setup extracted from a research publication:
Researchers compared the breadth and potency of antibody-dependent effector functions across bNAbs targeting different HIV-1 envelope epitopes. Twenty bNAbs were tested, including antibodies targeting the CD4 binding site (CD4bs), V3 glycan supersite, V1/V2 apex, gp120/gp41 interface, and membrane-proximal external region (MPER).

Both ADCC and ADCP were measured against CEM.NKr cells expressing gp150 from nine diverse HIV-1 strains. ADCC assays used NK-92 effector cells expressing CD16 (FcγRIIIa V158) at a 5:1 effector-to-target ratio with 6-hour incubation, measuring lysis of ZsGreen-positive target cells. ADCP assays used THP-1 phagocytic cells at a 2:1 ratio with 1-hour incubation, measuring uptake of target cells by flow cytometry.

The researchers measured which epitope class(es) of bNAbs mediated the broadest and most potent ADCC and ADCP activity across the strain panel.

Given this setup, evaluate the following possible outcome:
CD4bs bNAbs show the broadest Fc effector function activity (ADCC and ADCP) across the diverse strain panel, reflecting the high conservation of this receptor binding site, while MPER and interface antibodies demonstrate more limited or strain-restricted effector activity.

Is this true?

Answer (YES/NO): NO